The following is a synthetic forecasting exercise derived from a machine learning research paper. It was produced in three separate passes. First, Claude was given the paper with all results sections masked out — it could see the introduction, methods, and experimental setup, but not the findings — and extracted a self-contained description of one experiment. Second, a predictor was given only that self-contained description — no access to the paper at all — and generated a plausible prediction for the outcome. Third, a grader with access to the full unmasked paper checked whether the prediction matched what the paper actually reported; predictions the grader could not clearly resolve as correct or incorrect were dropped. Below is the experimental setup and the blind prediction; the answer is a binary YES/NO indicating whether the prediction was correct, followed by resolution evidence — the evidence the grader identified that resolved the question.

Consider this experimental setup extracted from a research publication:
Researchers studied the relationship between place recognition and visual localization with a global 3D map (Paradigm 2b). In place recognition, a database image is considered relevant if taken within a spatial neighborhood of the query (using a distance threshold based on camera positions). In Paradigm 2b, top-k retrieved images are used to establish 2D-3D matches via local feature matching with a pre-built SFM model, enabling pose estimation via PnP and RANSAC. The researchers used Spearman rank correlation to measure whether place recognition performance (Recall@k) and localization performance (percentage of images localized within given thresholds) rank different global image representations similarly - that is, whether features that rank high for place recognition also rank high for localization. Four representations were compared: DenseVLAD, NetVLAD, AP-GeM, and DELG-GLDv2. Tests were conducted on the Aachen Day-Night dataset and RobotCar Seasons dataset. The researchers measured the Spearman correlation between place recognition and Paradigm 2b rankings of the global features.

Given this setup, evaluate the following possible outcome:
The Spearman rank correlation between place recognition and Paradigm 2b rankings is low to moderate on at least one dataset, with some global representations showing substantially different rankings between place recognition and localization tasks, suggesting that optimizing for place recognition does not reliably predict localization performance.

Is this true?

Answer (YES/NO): YES